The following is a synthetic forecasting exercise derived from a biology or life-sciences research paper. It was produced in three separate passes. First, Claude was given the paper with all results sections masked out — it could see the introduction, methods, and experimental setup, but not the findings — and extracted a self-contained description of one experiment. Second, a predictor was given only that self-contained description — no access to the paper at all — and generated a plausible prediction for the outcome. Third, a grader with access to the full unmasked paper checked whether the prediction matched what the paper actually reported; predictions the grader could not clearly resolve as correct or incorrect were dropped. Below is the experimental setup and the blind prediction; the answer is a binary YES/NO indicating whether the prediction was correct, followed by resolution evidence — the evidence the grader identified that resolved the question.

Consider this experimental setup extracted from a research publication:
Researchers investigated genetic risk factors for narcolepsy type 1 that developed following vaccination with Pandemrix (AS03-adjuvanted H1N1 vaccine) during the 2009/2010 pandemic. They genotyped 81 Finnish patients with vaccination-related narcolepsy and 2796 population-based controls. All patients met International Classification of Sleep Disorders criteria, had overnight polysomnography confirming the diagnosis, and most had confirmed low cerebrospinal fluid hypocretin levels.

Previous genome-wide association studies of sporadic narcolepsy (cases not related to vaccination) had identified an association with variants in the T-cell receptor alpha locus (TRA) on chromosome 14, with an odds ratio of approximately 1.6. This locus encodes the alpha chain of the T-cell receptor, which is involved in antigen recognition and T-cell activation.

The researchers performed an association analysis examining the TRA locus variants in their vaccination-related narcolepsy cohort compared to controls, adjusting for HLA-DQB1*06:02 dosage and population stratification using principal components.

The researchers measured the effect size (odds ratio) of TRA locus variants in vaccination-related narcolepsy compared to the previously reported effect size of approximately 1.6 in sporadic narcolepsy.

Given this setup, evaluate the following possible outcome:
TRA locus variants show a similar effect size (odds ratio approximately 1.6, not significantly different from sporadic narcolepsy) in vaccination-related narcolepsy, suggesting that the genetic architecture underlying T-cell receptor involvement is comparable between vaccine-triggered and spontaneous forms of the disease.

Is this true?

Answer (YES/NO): NO